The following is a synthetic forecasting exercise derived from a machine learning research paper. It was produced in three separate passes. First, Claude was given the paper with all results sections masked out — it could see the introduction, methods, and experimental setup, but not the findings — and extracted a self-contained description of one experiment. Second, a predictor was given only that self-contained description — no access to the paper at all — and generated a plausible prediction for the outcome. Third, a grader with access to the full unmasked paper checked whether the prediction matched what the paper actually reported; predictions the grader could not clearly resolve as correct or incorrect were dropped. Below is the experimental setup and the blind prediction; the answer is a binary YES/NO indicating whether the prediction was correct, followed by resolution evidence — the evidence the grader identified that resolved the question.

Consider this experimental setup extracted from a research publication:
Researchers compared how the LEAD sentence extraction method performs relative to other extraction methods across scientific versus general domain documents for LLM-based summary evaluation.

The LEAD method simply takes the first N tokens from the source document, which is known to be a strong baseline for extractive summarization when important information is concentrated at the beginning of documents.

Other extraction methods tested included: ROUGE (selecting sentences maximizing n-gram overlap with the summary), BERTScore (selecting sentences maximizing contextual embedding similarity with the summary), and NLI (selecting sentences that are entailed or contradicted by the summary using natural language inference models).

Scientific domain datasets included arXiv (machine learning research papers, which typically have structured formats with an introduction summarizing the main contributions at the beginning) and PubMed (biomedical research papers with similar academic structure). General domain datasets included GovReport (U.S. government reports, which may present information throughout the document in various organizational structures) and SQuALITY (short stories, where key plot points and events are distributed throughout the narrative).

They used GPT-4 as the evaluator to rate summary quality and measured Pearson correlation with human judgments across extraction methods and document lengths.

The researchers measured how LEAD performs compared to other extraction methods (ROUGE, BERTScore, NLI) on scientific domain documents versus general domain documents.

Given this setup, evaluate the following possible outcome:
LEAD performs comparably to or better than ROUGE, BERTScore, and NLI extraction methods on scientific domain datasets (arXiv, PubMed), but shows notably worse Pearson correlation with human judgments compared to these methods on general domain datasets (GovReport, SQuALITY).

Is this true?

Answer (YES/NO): YES